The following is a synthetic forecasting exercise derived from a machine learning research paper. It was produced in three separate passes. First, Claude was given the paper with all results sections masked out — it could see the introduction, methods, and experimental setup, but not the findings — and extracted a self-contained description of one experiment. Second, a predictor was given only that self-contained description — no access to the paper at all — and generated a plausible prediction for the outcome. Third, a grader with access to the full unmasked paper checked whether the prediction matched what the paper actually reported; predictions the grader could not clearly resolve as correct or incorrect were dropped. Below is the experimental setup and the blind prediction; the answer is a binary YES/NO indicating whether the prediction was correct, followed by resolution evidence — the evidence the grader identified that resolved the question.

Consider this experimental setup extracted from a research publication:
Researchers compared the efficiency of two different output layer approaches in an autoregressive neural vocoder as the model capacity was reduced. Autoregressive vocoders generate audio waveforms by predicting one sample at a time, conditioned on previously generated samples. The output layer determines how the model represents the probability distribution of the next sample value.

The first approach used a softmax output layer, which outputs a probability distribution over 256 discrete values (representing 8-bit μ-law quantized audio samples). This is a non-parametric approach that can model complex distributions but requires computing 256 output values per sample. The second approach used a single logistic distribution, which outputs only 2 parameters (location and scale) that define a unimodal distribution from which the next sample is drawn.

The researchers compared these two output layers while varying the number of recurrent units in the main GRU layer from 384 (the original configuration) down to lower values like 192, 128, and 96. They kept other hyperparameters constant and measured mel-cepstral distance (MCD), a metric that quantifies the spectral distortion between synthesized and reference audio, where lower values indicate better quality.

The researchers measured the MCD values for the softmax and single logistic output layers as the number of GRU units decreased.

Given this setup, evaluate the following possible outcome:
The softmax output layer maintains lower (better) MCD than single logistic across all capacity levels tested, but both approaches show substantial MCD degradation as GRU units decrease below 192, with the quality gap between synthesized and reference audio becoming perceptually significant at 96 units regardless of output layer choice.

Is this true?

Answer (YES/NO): NO